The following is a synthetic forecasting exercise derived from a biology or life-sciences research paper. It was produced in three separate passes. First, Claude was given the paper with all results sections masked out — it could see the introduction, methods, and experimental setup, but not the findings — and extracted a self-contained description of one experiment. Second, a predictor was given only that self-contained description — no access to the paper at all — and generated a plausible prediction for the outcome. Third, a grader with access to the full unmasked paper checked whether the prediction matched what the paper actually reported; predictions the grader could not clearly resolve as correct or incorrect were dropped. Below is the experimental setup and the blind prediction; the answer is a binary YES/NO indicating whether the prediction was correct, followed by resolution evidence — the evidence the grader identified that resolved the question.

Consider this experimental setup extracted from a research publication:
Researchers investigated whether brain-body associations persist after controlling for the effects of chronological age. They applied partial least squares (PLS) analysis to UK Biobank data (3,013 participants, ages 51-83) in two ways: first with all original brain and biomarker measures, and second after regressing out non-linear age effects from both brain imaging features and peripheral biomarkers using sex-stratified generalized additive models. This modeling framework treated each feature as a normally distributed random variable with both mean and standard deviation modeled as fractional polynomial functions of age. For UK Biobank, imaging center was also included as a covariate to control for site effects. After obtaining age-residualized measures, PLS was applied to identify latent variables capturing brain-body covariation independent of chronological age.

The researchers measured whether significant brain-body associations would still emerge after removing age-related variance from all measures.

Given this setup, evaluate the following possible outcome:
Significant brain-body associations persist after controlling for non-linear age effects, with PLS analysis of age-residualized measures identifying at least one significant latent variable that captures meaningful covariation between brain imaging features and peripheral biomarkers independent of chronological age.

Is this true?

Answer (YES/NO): YES